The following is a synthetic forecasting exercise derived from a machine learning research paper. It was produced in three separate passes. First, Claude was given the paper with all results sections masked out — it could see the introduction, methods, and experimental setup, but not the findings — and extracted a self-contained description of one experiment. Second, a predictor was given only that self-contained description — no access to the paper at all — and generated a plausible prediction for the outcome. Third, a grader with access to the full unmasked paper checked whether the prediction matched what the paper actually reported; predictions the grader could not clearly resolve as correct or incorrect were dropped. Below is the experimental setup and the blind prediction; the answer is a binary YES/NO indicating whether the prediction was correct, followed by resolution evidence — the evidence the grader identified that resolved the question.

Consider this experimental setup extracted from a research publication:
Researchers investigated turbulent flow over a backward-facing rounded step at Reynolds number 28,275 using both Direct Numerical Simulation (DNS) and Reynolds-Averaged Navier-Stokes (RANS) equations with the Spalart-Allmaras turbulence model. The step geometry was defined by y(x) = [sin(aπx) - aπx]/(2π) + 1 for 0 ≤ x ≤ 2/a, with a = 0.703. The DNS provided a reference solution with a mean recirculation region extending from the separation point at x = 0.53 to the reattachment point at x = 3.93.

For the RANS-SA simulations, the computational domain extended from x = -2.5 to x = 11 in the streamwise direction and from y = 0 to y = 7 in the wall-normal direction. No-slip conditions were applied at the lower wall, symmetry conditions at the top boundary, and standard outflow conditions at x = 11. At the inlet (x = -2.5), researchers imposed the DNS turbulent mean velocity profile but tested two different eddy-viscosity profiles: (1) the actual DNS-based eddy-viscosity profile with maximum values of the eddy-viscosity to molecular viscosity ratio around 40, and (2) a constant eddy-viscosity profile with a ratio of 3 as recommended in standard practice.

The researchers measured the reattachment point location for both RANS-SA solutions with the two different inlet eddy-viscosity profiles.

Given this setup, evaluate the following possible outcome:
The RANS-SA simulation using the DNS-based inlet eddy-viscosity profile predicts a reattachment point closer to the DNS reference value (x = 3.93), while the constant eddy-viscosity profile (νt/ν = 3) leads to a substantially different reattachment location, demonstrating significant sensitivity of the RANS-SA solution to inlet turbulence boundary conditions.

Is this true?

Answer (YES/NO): YES